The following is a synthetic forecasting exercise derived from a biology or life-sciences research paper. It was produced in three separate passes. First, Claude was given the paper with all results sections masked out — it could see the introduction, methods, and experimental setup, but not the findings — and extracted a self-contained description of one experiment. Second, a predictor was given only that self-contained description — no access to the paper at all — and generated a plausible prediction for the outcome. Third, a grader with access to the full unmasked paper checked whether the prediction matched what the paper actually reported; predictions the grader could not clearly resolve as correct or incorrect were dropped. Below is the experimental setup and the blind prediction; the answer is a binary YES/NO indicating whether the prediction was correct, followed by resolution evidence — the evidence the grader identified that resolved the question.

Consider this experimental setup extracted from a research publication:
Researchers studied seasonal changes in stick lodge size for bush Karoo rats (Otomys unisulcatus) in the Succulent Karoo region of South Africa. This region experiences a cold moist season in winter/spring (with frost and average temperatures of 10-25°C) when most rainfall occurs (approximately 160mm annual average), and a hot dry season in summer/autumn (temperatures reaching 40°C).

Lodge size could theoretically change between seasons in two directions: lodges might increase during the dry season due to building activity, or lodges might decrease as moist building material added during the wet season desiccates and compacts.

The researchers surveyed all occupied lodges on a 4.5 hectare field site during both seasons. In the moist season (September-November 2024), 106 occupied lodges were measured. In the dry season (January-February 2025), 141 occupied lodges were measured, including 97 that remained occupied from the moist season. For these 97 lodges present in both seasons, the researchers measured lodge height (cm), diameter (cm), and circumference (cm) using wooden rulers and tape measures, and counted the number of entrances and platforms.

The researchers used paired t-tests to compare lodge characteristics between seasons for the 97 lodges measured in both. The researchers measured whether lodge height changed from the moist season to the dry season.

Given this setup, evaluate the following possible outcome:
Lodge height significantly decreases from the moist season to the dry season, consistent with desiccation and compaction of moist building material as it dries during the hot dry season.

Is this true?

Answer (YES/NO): NO